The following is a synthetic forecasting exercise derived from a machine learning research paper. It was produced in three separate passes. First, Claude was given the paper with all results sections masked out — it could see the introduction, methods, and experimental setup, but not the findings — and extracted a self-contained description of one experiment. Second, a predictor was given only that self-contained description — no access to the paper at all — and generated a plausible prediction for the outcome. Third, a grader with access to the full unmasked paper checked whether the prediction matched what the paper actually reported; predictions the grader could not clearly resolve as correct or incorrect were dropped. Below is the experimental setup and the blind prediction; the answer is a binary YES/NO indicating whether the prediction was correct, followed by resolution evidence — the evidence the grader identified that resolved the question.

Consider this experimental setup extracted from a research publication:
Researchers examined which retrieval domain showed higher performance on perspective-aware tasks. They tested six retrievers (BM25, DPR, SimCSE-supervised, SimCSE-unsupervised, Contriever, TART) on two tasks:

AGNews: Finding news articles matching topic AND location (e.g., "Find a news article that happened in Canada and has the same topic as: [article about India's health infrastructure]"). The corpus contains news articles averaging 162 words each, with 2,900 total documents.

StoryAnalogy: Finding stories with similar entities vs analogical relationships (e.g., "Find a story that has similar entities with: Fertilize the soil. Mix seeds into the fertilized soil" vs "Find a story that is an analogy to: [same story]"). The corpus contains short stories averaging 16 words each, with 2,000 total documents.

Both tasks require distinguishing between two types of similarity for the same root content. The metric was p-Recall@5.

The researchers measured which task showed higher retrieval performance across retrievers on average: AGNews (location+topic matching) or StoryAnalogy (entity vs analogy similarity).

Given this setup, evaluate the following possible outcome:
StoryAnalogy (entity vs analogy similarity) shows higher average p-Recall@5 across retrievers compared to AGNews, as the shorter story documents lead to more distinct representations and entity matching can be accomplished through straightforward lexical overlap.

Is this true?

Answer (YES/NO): YES